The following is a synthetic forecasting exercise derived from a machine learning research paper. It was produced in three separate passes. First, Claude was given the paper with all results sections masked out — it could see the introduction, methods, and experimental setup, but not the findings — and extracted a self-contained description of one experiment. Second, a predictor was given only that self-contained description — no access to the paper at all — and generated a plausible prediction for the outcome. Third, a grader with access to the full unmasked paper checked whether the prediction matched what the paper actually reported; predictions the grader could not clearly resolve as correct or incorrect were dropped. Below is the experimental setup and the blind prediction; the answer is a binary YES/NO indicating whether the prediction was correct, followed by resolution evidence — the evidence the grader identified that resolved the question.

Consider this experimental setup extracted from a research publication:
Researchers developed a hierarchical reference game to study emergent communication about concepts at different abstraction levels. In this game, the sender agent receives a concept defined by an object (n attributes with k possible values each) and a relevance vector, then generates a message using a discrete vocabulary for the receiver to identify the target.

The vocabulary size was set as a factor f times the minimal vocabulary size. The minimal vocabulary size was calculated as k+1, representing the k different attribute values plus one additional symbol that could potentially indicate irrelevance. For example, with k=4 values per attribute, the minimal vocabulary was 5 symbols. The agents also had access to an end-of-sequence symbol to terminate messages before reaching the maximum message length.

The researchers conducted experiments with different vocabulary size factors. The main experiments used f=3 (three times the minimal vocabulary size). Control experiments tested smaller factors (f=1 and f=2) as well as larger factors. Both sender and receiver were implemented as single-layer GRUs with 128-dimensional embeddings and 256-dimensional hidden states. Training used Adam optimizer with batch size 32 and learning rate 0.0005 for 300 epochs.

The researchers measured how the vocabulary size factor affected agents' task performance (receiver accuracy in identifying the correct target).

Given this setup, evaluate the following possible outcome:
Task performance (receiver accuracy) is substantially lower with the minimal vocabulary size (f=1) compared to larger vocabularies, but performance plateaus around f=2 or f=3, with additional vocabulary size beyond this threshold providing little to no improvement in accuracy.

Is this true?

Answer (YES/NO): YES